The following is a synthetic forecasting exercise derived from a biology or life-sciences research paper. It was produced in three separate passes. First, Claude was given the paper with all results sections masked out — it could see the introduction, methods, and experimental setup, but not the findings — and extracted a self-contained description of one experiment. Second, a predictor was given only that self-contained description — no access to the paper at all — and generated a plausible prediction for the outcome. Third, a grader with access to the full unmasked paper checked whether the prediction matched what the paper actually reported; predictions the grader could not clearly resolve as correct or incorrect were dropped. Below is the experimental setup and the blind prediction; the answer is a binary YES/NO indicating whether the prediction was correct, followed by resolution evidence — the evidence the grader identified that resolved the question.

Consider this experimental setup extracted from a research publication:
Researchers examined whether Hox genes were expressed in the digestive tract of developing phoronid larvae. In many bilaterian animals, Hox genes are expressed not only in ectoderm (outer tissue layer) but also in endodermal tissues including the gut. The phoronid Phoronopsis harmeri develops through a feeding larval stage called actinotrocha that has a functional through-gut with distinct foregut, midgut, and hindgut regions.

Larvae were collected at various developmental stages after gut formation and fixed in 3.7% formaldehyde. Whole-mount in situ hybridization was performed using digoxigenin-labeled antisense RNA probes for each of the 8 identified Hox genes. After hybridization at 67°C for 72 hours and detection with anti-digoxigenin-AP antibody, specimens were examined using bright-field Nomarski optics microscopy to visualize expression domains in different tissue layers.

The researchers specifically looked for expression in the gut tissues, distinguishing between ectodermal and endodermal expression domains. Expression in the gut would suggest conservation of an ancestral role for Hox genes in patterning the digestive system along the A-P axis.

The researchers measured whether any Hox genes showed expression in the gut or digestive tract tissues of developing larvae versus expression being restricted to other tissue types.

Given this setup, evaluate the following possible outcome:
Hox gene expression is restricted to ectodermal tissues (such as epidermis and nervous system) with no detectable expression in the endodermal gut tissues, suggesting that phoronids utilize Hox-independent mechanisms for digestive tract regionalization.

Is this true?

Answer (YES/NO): NO